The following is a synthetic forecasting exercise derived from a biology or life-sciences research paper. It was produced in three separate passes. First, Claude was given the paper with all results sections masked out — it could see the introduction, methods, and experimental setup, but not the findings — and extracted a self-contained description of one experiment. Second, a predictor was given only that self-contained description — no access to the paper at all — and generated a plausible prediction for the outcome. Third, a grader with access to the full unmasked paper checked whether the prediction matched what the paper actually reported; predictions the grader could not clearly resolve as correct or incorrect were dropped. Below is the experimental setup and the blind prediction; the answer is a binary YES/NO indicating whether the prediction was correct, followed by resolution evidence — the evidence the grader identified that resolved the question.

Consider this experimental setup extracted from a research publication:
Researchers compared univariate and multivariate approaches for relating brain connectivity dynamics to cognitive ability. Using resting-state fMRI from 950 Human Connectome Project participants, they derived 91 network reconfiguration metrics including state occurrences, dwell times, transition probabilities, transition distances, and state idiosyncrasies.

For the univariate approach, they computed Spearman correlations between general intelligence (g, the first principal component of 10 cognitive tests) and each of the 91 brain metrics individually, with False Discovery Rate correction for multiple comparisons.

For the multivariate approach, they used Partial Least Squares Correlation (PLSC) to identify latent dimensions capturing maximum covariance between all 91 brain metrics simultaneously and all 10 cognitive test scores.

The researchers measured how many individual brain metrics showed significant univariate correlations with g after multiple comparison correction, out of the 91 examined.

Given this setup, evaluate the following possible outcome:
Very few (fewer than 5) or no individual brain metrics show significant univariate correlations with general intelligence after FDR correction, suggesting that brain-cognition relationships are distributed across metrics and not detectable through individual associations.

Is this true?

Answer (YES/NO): NO